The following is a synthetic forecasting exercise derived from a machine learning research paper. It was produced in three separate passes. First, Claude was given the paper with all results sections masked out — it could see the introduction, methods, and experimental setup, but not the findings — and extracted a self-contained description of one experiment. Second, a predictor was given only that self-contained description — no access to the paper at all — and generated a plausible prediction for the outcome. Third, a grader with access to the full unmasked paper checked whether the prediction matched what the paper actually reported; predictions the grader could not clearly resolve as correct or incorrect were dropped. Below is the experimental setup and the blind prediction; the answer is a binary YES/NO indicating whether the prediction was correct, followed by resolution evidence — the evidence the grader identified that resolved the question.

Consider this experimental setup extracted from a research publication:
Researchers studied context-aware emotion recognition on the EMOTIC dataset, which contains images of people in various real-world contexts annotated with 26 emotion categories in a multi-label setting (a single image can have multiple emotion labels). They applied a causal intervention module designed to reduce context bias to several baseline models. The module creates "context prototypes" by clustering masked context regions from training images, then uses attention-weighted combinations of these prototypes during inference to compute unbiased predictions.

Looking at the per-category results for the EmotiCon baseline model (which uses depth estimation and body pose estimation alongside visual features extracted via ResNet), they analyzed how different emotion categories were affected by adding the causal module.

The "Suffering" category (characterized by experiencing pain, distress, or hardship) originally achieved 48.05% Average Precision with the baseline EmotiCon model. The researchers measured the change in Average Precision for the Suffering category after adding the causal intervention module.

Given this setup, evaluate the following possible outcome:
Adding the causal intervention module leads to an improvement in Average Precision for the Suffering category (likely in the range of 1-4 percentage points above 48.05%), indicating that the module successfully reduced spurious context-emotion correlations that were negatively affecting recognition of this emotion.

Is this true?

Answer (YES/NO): NO